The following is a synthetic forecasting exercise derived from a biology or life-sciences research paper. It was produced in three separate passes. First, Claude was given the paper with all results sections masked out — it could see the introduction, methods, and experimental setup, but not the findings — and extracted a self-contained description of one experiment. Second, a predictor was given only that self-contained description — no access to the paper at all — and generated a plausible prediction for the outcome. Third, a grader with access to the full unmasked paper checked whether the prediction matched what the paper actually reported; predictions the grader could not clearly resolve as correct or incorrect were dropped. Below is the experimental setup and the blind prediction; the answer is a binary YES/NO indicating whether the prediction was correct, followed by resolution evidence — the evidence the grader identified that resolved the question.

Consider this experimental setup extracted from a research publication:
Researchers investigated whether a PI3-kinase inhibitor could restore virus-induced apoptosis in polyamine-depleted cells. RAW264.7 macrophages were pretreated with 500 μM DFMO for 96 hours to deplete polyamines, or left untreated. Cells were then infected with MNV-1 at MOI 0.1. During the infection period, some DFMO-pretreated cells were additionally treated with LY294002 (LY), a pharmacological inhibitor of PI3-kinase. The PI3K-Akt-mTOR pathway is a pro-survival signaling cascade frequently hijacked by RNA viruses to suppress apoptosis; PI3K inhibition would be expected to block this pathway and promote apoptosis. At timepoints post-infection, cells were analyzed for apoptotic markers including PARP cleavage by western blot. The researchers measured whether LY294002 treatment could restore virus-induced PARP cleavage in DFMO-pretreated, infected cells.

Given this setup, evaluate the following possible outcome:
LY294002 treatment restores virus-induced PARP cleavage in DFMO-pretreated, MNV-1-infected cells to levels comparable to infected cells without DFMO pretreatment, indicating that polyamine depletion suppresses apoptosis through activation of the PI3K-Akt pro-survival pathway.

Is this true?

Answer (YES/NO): YES